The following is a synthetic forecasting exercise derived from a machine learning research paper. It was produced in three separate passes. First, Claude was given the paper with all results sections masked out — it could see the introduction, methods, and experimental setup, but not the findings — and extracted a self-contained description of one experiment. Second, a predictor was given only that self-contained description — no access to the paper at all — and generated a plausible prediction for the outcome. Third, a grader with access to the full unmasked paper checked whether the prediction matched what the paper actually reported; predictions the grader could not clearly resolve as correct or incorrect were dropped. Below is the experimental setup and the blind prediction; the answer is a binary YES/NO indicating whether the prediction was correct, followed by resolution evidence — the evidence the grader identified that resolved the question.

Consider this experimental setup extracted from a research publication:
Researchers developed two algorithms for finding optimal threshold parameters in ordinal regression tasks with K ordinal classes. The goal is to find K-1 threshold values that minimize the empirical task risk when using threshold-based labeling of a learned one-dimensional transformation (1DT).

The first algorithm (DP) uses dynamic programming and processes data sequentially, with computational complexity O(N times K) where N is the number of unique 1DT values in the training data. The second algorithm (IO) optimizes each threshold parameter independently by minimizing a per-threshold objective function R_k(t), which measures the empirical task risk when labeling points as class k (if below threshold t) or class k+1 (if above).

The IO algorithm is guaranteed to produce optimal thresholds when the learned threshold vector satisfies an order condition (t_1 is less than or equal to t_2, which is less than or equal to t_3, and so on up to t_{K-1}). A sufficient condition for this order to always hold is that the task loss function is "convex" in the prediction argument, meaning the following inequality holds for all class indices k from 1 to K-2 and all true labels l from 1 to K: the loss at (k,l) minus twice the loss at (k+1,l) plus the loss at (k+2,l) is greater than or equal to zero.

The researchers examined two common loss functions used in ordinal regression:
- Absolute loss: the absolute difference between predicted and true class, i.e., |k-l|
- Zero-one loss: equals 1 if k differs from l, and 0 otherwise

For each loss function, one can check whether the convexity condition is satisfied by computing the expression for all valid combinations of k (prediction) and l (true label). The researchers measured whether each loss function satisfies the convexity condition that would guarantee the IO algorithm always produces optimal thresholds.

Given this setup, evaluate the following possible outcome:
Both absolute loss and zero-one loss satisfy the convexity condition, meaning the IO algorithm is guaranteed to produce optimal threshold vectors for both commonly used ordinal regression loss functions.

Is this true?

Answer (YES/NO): NO